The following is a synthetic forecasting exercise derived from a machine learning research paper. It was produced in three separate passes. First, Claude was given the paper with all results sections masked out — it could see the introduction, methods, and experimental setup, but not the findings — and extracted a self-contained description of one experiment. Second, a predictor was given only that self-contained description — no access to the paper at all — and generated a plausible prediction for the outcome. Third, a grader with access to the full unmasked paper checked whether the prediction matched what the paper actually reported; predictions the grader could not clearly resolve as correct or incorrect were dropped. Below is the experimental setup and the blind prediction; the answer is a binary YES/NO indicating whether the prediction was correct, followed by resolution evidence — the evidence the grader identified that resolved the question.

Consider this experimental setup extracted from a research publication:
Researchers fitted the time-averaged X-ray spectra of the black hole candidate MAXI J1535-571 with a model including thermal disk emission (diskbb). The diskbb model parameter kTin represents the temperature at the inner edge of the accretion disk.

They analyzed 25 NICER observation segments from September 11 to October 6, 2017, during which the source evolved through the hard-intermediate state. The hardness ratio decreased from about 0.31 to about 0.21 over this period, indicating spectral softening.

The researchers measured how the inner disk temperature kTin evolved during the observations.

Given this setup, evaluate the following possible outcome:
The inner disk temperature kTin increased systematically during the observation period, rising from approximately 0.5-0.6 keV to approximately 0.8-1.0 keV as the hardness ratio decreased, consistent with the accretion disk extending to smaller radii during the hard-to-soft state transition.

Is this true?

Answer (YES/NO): NO